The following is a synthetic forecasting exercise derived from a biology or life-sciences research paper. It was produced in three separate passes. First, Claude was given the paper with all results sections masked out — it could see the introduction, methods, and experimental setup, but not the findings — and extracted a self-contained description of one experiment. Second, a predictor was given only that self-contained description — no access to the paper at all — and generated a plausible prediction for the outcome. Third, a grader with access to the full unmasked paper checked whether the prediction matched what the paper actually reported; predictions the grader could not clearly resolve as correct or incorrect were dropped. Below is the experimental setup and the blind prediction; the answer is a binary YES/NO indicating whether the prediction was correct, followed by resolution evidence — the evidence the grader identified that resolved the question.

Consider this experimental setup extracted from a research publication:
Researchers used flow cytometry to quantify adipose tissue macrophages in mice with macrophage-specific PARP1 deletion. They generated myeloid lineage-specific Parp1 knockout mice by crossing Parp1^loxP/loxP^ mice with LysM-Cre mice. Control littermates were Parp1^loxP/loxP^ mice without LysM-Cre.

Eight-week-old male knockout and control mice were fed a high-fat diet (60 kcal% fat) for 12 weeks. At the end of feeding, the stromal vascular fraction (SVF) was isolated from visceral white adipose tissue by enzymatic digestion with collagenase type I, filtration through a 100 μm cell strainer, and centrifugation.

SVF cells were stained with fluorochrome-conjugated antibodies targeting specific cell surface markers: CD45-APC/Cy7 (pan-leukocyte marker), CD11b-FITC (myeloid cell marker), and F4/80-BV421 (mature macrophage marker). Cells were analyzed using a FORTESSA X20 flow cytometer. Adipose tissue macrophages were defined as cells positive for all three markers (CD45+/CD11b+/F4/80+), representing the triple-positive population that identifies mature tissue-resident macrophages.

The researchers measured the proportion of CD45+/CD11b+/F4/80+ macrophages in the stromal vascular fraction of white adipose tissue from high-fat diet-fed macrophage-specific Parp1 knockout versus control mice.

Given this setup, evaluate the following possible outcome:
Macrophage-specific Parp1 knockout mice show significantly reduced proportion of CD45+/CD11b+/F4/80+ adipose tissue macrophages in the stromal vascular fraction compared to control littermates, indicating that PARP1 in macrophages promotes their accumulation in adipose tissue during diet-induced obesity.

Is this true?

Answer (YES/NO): NO